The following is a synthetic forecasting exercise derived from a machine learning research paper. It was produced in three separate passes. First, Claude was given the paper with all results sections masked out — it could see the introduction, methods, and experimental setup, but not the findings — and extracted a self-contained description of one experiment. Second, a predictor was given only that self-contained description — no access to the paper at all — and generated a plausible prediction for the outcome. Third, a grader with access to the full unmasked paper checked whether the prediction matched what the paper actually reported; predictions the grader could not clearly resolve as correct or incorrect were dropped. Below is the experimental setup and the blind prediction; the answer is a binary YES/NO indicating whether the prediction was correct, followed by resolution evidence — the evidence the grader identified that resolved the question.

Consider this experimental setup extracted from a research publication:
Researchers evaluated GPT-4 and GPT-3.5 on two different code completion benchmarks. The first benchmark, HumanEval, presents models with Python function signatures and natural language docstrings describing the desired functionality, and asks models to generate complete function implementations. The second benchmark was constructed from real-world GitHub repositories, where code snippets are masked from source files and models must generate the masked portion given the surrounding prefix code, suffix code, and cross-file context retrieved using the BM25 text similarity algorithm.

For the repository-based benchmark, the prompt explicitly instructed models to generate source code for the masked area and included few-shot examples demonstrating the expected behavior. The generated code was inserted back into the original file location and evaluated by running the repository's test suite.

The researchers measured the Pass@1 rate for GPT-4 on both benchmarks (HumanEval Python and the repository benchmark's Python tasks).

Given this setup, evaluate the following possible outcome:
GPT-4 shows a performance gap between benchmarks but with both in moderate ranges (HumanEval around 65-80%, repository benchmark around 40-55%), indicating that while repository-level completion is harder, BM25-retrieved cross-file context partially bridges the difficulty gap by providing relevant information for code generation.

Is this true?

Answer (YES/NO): NO